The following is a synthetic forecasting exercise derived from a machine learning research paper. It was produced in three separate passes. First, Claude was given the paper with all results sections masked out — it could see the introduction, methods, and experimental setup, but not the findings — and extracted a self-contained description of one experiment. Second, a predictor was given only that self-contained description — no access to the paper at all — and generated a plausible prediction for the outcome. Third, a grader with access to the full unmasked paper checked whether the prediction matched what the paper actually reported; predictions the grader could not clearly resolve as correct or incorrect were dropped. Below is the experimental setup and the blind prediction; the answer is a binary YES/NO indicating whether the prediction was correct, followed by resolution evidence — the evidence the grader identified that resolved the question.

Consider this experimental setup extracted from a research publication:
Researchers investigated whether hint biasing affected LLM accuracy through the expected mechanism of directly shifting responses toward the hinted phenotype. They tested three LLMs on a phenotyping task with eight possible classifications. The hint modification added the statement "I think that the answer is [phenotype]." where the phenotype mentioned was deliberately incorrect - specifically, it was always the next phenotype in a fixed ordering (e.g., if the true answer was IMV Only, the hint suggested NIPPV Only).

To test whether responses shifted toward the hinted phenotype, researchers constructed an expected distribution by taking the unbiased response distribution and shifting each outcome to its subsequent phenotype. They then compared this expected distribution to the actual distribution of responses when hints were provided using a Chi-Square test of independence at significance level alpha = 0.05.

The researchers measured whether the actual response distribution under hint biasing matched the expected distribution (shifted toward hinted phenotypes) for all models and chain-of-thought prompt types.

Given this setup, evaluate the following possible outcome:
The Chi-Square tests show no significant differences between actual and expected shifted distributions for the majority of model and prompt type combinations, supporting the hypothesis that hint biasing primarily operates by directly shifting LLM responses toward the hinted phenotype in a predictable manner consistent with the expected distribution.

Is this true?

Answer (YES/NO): NO